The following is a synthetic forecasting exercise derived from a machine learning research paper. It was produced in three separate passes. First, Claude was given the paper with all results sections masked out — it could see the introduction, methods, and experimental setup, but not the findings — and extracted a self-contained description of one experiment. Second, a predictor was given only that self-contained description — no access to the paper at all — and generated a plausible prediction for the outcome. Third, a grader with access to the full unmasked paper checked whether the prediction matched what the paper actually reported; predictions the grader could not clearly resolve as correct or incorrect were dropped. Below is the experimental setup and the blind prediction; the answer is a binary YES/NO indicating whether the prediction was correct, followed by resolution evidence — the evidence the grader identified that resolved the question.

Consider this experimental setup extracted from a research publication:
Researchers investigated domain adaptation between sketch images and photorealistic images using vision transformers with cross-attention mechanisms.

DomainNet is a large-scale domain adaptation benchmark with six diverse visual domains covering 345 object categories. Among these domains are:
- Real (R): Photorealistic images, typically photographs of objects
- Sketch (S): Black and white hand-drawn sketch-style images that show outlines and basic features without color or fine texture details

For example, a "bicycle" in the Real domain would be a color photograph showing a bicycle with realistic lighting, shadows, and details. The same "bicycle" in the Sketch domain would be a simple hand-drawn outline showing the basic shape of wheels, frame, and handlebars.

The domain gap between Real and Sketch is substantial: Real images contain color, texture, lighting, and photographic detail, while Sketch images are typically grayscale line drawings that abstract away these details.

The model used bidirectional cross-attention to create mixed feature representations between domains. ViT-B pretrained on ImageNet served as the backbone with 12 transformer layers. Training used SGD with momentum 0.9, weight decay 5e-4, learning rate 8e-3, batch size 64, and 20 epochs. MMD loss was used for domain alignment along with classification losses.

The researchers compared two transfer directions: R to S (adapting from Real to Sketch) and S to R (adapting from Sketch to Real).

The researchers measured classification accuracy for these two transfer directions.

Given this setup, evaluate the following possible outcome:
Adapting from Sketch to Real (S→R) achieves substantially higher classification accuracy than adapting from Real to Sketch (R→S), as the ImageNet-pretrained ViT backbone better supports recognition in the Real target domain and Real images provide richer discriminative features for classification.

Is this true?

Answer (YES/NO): YES